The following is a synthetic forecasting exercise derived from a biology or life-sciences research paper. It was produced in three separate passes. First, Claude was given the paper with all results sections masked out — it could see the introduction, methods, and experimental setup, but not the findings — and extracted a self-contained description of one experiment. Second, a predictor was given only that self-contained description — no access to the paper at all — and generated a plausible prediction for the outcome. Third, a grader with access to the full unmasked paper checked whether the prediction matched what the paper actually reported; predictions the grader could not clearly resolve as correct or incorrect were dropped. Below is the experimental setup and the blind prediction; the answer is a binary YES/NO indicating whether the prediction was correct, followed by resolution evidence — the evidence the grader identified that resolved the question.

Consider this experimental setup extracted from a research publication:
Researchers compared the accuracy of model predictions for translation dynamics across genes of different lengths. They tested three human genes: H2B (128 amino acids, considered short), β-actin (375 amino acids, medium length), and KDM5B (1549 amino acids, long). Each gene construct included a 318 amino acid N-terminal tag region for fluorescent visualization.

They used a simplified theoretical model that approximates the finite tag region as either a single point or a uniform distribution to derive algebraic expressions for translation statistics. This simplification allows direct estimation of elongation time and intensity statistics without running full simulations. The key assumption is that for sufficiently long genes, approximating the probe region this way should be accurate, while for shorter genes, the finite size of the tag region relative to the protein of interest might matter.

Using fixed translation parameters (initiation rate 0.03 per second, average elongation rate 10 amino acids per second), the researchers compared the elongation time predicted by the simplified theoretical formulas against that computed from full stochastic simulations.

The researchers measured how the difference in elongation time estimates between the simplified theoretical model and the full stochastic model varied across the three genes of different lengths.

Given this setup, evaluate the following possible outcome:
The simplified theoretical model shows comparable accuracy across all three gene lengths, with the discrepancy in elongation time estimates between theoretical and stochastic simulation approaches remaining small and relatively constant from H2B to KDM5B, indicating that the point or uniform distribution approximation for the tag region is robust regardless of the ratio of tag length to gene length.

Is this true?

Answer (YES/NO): NO